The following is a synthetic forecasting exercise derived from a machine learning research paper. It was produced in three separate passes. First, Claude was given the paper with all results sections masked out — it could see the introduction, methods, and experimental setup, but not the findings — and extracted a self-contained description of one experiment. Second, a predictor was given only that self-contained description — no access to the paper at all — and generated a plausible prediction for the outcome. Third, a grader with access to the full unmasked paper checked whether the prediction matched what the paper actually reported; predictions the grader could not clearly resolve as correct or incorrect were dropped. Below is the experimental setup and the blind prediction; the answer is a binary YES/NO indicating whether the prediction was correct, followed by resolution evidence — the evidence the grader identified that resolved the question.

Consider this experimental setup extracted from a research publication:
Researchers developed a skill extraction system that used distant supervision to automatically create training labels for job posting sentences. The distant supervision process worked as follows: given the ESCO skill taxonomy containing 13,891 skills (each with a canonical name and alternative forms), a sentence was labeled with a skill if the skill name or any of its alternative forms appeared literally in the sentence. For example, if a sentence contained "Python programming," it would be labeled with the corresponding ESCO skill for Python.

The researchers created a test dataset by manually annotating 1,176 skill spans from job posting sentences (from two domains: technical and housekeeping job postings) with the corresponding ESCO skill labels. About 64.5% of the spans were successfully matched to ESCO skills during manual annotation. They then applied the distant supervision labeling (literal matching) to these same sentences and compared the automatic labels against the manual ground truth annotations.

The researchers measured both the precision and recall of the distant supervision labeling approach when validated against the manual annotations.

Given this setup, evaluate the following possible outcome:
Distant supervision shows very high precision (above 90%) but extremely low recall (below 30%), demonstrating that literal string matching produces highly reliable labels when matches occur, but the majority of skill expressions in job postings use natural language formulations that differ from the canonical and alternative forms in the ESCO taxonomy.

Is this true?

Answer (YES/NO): NO